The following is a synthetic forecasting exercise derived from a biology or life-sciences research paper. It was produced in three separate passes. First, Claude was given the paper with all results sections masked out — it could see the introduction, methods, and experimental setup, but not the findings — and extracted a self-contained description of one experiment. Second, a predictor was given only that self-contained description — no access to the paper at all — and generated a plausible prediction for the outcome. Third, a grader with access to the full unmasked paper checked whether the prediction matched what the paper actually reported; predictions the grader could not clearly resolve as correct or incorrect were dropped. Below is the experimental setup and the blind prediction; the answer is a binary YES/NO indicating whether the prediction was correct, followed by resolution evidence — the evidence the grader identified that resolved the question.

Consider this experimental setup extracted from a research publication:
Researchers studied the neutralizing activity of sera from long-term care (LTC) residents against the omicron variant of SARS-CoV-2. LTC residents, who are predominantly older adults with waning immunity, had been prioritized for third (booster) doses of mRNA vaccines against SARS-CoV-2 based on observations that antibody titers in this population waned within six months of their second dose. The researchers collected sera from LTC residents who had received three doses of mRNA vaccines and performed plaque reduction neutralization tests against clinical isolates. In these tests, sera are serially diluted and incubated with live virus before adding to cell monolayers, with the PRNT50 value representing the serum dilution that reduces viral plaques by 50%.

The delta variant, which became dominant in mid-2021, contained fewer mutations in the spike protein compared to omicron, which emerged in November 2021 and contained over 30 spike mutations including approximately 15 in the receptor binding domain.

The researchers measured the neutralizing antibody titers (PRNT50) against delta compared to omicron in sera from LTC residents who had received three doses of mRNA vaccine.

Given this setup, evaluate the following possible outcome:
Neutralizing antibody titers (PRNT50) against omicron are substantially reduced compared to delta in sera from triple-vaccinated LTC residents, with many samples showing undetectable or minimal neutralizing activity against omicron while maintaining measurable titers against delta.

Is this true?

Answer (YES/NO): NO